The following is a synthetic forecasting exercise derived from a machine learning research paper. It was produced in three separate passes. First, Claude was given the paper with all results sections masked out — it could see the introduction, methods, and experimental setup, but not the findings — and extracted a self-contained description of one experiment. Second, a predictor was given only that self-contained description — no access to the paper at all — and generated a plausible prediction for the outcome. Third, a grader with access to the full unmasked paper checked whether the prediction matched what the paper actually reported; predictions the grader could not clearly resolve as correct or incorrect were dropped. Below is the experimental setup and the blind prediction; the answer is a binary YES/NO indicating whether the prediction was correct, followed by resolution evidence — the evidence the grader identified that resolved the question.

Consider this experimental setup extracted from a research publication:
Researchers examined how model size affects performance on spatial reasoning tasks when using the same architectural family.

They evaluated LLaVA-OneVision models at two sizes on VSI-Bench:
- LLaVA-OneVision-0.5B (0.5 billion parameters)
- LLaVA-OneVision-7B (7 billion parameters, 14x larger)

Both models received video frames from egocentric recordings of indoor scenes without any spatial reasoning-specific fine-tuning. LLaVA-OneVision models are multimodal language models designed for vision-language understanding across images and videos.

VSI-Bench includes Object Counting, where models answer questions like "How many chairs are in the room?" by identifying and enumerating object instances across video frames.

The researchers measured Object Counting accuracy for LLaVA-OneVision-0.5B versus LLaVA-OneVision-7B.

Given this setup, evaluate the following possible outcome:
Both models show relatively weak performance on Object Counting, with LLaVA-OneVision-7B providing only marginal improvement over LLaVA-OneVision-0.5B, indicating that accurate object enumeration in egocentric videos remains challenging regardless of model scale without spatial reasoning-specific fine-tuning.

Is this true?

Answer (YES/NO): YES